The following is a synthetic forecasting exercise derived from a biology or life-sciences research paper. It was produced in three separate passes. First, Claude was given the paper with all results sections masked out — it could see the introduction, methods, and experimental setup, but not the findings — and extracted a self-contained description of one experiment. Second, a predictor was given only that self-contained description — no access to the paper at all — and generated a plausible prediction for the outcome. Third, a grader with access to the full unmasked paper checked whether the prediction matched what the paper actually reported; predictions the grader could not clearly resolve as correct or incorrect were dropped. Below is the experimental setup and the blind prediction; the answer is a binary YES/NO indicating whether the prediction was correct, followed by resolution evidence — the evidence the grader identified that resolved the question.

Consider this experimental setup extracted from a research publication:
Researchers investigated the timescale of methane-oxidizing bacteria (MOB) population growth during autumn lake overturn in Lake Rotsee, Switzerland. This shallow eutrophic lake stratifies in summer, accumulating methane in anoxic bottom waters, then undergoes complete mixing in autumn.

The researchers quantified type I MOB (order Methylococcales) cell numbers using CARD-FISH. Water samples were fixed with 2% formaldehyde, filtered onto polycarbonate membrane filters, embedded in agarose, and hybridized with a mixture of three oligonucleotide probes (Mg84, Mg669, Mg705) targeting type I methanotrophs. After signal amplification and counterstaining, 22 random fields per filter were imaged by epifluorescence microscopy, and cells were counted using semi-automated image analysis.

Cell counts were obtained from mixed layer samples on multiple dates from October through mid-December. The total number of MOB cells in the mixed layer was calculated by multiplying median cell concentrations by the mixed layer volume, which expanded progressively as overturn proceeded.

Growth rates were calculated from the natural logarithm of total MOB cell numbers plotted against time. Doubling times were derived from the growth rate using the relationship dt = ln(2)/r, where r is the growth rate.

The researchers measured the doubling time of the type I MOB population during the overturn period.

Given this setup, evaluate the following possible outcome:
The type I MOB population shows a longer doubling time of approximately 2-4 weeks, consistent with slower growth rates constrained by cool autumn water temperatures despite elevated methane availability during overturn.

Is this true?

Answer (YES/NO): NO